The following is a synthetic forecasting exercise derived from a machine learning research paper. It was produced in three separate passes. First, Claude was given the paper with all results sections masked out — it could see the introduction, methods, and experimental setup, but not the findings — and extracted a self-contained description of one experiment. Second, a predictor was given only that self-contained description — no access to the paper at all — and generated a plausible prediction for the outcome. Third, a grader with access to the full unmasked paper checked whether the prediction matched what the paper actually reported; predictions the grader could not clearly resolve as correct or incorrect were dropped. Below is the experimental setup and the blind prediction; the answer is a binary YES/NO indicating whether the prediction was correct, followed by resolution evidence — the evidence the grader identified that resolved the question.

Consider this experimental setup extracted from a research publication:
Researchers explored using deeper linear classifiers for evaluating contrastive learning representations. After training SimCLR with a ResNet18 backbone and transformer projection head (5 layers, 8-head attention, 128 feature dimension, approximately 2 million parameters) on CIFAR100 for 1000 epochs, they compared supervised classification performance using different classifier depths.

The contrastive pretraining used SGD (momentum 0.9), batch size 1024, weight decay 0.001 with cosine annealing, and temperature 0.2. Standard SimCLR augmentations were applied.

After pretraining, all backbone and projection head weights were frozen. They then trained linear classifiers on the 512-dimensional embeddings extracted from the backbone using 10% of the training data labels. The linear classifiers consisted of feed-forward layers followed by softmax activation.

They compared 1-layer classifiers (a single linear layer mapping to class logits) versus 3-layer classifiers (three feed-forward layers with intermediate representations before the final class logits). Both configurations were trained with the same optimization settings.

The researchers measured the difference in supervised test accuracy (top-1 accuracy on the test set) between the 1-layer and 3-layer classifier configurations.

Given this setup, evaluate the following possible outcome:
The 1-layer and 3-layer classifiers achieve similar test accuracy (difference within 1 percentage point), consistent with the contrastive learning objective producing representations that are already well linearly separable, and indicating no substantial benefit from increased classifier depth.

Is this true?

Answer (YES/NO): NO